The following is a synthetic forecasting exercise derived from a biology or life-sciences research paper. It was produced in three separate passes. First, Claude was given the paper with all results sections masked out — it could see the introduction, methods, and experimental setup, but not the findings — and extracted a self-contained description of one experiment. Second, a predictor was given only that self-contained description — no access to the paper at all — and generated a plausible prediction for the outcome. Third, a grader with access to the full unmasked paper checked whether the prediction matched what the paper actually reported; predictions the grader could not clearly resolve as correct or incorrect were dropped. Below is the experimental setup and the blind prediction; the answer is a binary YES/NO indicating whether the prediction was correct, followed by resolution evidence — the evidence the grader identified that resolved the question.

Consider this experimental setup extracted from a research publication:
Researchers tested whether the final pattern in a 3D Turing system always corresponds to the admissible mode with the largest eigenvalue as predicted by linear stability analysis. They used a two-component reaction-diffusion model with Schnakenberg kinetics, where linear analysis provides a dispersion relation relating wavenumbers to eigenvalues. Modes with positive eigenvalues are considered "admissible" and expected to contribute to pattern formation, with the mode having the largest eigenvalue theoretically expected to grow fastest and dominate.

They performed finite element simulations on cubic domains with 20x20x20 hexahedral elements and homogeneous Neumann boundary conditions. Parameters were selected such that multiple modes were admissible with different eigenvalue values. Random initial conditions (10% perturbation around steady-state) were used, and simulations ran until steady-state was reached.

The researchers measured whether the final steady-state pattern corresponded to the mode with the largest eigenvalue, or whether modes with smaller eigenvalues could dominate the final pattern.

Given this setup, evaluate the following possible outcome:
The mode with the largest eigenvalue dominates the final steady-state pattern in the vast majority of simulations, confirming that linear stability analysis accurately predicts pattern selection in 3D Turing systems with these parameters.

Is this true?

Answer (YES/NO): NO